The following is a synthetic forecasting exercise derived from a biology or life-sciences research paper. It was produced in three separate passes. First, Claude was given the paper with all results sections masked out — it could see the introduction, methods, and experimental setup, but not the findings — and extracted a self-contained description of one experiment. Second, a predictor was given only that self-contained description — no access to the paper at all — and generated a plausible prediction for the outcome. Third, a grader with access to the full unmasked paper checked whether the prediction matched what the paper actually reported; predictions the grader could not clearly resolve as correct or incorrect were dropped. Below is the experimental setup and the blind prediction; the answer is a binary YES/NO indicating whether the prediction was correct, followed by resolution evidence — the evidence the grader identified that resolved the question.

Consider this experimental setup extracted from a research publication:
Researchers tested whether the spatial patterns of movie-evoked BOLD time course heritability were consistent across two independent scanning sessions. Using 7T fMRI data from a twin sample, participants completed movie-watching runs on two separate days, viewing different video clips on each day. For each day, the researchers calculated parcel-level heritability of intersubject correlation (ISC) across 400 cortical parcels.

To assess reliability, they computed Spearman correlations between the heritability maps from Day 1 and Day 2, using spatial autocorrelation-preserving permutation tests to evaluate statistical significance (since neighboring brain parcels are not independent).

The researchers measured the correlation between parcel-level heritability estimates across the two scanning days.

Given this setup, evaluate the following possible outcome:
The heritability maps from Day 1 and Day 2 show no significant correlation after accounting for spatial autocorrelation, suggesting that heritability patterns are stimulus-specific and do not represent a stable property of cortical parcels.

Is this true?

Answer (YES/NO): NO